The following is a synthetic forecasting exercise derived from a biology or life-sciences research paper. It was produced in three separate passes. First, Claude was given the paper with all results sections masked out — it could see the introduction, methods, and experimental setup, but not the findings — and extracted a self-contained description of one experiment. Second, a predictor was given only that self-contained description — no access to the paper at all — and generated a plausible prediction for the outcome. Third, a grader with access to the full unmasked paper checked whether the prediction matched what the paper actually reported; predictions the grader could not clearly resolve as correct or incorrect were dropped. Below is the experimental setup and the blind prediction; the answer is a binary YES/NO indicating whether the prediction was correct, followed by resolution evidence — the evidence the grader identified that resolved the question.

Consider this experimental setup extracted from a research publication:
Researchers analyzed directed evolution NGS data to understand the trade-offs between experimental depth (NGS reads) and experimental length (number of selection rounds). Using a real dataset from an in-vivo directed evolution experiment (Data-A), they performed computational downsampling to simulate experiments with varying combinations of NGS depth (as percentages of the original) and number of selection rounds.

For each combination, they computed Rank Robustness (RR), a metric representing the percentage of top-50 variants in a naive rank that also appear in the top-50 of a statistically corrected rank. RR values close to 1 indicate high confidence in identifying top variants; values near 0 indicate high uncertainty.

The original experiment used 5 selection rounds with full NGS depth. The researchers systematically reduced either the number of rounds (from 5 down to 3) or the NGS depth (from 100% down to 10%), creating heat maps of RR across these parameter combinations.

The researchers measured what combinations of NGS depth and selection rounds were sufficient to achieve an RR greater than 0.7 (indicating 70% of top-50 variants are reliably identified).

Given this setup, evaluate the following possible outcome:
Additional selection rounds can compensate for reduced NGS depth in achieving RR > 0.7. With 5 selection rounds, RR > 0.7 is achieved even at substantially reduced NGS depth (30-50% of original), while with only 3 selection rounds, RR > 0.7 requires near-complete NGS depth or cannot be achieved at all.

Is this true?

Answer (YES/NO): YES